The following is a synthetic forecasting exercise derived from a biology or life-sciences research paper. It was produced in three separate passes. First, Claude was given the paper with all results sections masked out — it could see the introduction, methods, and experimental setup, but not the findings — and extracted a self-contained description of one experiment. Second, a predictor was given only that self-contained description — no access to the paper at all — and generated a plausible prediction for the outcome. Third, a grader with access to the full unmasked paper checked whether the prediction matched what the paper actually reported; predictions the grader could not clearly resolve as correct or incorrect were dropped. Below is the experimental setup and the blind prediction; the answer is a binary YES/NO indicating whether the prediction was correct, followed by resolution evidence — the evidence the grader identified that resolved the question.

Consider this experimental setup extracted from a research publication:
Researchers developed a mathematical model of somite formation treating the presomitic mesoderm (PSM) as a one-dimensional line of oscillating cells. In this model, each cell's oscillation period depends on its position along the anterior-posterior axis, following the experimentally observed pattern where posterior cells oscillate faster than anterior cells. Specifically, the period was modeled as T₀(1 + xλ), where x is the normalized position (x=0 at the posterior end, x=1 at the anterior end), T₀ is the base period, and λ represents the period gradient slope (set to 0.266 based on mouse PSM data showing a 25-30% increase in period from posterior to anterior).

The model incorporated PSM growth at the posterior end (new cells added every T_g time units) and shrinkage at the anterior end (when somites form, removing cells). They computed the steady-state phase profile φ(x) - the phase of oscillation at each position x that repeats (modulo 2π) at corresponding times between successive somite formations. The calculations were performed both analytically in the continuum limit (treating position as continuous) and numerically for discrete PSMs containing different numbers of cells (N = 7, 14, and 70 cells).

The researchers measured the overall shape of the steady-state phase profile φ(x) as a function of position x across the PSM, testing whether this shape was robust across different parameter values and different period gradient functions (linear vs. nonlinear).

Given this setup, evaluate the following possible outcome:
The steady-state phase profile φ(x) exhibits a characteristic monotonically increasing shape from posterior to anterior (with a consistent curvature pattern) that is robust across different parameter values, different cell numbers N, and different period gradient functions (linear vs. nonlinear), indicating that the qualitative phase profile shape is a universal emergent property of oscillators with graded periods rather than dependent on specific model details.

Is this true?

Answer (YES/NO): NO